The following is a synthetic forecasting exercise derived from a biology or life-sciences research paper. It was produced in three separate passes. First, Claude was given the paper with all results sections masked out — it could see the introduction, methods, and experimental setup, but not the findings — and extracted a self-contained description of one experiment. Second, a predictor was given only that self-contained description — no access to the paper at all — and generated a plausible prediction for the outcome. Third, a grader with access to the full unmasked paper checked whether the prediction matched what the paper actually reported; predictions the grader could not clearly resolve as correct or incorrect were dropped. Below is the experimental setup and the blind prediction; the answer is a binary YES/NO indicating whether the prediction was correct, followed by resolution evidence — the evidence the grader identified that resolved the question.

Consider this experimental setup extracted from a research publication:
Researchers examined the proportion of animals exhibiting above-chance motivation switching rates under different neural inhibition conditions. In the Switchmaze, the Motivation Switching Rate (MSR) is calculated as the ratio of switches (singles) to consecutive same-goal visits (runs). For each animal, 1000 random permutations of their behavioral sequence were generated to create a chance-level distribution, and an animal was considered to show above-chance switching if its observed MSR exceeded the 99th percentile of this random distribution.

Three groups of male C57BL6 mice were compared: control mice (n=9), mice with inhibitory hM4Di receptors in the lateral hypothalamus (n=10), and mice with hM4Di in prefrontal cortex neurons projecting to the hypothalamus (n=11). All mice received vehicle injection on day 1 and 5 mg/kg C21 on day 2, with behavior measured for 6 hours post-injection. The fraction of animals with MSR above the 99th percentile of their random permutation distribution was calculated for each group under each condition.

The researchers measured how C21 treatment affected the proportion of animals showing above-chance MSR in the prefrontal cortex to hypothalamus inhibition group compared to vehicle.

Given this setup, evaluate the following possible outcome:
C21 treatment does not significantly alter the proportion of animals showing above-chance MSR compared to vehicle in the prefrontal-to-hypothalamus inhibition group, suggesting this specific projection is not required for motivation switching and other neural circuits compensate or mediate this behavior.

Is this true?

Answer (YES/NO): NO